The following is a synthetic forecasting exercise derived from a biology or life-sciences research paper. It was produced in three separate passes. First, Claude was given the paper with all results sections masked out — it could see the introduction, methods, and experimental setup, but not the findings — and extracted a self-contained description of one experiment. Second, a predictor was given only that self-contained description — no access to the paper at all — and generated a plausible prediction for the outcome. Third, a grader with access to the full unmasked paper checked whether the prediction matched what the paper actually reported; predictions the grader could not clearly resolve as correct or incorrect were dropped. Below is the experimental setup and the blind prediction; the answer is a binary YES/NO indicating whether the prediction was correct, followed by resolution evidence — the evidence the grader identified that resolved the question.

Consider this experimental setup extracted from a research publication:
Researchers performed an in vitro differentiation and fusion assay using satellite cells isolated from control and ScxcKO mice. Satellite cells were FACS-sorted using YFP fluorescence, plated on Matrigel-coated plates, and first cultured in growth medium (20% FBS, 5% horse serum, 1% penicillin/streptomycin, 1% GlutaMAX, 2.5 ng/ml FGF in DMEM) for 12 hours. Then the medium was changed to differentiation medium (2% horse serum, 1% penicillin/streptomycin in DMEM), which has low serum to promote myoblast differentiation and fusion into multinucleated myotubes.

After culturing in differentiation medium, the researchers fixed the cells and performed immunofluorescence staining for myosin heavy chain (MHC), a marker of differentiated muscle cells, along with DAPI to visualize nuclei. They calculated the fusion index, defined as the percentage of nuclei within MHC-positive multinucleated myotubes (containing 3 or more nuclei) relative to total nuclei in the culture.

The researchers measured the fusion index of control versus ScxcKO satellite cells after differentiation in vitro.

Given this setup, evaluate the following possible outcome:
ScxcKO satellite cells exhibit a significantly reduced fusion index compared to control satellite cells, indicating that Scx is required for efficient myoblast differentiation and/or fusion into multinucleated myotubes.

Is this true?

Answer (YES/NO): YES